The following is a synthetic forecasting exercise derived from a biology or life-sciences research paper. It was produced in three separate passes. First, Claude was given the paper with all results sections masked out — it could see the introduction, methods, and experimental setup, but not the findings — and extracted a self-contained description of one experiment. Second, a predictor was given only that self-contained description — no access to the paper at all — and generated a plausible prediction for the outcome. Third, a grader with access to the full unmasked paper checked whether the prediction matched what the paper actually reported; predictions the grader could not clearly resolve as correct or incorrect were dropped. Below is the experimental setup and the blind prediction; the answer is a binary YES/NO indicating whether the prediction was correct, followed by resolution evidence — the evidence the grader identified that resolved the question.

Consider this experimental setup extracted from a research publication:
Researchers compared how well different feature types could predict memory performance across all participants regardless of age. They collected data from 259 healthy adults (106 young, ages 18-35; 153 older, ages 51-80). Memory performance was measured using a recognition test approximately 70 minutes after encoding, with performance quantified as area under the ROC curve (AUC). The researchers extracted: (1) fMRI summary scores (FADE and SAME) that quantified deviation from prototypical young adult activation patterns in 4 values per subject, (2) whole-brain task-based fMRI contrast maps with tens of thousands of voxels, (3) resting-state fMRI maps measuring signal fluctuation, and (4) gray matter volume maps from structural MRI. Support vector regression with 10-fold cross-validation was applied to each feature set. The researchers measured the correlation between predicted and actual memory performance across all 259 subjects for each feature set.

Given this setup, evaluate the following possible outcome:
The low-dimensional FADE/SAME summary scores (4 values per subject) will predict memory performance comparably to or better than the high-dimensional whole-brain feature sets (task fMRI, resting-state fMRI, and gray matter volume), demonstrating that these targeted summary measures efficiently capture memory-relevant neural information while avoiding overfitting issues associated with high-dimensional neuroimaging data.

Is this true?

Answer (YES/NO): YES